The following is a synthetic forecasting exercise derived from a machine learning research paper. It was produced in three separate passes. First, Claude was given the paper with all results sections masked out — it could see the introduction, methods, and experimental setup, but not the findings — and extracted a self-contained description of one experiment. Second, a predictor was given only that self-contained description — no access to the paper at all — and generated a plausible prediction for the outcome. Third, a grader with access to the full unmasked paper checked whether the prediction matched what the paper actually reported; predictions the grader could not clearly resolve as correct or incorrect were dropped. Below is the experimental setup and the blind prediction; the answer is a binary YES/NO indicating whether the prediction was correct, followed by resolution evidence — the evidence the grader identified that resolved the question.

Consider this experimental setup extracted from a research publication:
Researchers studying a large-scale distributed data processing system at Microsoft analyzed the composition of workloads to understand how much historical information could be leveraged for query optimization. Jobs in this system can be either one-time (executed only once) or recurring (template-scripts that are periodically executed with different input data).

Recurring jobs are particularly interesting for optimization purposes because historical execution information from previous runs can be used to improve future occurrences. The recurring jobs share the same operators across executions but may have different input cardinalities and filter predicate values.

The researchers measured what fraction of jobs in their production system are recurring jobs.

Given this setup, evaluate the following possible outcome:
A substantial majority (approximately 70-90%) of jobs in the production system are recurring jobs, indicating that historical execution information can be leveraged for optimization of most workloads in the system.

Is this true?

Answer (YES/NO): NO